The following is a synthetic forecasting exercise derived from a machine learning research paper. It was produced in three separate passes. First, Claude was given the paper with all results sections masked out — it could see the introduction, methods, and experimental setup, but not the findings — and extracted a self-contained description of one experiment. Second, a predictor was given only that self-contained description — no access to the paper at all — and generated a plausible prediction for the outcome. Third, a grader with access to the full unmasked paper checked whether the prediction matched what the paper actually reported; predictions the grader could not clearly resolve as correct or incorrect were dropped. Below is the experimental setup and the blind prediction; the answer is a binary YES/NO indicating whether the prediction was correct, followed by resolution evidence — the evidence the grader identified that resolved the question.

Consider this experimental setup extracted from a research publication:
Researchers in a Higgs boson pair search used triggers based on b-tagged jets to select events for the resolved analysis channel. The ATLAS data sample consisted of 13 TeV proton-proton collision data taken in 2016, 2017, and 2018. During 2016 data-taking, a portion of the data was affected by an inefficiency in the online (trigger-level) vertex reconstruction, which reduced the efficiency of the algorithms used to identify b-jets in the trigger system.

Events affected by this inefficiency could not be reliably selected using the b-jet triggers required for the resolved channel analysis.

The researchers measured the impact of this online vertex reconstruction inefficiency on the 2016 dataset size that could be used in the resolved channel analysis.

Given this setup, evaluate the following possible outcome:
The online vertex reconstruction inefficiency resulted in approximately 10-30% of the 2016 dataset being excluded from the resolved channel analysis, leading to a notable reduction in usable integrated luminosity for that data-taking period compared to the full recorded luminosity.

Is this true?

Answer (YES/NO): YES